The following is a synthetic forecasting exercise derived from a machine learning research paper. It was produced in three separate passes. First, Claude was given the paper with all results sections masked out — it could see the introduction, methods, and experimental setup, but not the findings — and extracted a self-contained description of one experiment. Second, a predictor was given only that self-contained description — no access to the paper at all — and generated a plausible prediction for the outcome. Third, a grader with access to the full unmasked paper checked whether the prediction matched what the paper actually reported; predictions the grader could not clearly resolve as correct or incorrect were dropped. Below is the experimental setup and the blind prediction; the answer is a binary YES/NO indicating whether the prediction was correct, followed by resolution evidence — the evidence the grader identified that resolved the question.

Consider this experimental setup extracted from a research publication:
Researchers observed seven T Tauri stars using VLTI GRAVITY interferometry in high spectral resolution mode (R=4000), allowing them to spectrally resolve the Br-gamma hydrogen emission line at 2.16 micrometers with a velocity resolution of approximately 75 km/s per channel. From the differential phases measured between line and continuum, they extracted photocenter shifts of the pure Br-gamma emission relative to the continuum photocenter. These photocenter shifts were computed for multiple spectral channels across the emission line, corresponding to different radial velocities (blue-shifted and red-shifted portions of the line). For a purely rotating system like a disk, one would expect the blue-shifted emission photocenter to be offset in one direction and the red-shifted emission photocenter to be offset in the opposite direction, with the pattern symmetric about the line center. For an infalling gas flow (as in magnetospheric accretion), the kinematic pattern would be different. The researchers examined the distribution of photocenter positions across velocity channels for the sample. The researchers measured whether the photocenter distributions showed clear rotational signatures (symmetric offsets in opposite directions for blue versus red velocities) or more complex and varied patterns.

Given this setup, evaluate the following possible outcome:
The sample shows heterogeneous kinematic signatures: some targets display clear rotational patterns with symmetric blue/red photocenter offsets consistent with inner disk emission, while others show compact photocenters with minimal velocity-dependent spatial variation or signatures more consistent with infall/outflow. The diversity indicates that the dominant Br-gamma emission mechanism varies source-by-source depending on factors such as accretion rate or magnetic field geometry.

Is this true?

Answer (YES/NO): NO